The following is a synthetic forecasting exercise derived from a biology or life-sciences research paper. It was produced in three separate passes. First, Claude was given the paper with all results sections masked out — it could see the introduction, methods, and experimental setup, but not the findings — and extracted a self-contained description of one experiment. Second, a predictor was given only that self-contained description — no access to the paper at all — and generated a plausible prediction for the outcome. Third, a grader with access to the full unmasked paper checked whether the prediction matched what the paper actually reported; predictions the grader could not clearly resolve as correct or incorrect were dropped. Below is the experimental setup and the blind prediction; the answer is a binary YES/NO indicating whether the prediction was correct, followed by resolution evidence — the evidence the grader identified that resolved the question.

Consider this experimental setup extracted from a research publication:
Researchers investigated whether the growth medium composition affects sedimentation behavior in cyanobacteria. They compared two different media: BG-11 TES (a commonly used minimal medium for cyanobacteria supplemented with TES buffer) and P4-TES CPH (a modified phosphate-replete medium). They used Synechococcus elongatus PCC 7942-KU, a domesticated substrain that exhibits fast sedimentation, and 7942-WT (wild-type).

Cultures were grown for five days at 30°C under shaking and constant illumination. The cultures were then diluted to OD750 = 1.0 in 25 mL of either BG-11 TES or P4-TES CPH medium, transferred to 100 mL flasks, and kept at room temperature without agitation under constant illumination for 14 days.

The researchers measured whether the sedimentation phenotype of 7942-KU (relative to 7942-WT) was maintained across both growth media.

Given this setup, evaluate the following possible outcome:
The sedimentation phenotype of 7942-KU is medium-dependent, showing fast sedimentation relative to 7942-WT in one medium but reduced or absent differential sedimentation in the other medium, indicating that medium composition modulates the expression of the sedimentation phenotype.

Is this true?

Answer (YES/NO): YES